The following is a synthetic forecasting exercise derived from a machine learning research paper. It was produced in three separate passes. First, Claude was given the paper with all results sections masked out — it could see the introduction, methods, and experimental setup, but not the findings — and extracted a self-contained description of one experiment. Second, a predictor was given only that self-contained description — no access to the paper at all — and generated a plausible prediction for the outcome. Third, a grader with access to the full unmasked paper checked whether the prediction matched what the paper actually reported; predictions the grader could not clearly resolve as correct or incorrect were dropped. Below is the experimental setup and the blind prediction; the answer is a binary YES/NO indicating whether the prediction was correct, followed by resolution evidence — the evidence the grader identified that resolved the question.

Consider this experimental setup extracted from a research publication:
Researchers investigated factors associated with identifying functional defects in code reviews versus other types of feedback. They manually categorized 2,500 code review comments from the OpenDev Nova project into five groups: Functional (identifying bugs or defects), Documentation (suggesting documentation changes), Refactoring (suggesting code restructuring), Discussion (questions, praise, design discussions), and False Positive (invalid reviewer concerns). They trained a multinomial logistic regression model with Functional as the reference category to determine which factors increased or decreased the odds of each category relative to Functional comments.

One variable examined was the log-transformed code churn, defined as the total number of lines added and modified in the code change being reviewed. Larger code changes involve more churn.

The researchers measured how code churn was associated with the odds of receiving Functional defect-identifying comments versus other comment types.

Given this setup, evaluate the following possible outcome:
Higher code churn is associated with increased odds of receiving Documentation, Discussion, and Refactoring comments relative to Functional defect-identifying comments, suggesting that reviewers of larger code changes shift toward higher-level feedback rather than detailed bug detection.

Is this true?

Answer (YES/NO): YES